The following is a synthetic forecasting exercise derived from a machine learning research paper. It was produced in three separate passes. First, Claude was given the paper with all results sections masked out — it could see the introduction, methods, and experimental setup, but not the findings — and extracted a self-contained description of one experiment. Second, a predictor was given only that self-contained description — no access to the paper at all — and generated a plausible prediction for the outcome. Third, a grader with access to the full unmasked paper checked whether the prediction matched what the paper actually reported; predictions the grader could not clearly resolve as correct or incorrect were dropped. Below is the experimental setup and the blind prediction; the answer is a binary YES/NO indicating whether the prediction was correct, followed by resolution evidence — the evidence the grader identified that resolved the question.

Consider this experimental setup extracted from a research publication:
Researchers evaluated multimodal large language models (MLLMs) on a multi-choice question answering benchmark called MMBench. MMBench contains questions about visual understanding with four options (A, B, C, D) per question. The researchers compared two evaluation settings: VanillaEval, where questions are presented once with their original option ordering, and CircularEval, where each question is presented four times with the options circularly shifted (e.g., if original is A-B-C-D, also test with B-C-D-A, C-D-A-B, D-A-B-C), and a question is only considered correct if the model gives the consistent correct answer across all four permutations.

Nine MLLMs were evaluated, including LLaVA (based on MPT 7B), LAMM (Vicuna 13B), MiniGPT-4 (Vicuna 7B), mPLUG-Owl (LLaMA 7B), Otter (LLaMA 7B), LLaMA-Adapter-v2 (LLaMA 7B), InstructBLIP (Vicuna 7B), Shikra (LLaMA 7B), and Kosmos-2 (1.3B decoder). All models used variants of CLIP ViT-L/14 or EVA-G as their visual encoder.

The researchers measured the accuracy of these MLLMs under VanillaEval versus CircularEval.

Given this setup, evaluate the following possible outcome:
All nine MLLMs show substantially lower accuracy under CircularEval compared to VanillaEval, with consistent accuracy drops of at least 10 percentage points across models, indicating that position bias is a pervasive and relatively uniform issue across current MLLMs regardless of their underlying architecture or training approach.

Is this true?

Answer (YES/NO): NO